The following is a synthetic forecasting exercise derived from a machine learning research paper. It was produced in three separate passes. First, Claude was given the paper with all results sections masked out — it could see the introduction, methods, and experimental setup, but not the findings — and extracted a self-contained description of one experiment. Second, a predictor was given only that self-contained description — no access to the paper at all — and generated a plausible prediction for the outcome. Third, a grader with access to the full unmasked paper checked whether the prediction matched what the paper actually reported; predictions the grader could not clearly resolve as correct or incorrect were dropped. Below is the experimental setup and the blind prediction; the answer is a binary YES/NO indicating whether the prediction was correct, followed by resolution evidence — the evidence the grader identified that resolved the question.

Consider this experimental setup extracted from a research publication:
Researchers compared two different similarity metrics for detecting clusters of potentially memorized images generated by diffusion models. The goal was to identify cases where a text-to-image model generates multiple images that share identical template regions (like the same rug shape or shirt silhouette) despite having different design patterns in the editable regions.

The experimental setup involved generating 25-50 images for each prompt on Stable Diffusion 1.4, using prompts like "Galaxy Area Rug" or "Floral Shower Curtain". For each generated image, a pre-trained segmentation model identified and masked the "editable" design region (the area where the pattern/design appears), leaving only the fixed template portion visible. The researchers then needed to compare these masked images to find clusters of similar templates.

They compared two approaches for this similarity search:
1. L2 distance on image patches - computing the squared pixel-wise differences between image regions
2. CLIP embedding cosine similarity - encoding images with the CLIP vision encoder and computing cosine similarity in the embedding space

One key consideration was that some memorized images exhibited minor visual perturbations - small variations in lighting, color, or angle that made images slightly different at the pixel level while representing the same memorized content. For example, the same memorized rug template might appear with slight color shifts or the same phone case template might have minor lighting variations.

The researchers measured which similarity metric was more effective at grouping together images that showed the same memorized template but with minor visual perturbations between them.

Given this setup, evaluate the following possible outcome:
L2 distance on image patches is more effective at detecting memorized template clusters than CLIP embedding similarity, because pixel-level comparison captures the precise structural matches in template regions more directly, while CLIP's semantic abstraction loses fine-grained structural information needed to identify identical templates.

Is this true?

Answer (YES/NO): NO